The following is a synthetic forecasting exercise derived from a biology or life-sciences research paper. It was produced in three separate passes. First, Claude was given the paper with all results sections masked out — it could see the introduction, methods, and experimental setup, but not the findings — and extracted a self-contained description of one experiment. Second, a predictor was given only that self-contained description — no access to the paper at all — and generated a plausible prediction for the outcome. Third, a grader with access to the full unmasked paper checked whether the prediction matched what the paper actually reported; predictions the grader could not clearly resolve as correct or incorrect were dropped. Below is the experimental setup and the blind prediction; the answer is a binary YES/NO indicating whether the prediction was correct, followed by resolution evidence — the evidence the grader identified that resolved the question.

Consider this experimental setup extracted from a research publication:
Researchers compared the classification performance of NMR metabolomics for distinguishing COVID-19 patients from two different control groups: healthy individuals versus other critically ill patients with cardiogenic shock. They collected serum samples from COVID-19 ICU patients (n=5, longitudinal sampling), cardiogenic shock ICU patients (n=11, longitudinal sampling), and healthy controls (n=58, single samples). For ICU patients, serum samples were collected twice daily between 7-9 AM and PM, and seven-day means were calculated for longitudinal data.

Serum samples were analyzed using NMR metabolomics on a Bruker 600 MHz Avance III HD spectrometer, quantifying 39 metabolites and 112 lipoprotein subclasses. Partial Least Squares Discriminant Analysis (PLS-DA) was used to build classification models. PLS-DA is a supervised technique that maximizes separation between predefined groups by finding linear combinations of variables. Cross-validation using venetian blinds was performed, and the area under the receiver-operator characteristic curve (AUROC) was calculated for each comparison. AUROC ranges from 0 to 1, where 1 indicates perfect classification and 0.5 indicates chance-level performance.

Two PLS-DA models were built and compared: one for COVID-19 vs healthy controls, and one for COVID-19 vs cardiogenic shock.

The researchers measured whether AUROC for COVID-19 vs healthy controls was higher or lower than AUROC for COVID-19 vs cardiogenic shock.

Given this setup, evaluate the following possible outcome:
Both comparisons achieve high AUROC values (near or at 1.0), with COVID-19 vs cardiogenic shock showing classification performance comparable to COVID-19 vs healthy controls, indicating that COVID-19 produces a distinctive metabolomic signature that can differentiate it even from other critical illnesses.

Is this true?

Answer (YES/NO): YES